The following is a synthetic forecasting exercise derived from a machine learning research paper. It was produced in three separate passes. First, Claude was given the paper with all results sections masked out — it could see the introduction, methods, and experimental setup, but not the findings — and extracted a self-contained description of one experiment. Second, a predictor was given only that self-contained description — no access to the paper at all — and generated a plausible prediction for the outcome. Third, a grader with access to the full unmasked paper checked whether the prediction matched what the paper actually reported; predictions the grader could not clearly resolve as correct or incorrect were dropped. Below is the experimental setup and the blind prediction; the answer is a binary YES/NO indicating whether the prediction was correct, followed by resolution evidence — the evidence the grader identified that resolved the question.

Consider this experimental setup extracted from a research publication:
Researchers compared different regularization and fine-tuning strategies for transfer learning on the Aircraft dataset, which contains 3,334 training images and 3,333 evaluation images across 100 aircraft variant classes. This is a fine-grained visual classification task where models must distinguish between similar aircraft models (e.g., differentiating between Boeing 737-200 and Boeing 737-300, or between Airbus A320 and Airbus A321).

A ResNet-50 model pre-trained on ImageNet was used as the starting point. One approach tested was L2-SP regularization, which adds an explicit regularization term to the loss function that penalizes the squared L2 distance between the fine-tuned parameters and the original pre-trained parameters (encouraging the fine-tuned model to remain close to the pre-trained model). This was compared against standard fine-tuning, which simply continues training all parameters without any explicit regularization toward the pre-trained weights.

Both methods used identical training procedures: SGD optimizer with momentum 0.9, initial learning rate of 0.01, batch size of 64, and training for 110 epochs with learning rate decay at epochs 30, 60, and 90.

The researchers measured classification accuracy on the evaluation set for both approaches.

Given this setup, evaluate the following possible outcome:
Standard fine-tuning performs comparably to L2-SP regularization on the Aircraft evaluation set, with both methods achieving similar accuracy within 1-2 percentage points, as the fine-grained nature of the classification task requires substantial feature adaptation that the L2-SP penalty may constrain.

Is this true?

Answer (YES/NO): NO